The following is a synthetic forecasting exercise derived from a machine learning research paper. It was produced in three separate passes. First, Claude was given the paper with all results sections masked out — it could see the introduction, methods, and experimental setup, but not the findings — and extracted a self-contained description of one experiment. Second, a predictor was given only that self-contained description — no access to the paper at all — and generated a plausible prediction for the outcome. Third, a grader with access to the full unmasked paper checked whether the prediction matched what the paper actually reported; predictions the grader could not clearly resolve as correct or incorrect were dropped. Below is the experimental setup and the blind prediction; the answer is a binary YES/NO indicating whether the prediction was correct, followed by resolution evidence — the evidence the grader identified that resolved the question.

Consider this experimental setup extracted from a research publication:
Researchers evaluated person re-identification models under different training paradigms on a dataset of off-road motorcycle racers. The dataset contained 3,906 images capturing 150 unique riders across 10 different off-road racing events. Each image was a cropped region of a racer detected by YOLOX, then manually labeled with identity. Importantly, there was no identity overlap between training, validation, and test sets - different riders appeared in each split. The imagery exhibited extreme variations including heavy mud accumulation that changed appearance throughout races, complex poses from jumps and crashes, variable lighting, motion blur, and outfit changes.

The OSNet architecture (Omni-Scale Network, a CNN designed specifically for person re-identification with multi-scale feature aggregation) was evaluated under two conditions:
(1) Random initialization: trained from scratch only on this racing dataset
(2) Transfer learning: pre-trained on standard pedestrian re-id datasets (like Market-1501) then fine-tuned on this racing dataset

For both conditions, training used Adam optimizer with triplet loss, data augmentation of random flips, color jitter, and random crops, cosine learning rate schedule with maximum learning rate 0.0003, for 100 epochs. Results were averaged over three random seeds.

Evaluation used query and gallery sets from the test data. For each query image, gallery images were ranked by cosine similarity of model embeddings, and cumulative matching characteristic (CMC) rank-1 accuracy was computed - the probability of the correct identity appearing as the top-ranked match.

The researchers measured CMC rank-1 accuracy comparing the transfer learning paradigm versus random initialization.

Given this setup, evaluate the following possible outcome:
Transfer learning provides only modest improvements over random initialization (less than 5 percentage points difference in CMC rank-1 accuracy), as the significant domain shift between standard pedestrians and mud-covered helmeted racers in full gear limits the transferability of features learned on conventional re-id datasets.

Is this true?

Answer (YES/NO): NO